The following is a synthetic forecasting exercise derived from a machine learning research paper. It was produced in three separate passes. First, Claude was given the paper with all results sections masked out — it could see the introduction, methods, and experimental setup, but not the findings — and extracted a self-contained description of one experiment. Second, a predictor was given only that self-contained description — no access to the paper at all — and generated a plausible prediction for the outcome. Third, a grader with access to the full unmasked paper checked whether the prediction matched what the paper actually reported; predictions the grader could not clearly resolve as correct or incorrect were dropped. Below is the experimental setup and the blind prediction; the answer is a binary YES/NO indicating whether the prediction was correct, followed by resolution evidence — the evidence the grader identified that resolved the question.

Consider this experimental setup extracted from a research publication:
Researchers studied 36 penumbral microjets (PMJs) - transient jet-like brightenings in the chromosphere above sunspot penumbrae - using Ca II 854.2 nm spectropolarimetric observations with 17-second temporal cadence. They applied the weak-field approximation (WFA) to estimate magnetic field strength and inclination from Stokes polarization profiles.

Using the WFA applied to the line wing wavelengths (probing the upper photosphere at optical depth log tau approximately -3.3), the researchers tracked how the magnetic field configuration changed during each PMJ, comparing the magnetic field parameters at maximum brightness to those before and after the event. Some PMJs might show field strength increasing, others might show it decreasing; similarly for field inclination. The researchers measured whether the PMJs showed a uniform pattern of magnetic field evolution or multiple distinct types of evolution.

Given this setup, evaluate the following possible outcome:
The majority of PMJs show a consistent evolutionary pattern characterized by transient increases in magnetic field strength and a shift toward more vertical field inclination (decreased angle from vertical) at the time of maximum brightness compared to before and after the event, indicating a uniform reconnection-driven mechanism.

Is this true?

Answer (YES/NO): NO